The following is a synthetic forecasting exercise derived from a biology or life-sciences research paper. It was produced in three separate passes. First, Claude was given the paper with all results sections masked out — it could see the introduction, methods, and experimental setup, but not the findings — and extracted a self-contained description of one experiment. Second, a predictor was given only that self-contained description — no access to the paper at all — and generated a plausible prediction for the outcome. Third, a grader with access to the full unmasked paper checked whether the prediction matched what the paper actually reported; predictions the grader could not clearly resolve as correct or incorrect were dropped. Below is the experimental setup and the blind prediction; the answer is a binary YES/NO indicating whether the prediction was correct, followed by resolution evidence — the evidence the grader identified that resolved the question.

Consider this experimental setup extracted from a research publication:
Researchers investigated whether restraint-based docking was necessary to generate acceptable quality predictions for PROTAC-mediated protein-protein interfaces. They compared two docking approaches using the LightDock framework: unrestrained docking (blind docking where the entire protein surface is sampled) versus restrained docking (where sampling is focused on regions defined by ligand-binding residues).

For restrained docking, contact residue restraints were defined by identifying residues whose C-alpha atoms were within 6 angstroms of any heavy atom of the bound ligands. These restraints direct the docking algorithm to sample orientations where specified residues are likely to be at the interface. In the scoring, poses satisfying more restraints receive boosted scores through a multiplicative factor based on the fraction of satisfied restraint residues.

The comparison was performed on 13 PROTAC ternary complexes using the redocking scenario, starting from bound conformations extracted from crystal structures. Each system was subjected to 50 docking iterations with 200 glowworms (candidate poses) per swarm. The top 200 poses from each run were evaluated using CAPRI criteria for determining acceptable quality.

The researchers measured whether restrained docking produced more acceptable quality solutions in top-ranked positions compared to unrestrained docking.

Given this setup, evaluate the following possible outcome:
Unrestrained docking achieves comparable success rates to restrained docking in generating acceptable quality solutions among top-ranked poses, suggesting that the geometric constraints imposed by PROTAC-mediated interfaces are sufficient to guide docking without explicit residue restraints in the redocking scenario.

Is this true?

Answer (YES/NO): NO